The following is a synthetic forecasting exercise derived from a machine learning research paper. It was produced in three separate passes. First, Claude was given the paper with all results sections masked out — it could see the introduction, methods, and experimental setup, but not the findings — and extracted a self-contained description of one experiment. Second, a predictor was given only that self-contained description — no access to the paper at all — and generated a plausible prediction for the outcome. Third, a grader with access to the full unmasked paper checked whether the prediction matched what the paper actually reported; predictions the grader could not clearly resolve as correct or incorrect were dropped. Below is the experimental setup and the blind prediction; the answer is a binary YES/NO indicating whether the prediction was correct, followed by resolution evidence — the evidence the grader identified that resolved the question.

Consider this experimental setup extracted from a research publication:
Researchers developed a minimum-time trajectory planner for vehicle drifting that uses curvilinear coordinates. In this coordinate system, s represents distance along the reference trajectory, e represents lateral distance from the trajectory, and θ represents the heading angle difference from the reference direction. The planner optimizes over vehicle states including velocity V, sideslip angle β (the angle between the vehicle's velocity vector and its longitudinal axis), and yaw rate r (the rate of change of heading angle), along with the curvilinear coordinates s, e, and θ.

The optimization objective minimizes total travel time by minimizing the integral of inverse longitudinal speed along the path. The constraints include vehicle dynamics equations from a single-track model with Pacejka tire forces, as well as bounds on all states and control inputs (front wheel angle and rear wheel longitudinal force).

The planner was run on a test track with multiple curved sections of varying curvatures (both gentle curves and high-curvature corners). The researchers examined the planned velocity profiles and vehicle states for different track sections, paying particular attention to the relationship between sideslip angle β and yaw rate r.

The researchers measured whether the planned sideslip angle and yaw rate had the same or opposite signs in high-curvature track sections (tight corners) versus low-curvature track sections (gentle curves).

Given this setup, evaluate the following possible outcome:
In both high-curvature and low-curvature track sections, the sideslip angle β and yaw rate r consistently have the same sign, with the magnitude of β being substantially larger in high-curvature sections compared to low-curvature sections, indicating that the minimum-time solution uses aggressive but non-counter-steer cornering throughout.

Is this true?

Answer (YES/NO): NO